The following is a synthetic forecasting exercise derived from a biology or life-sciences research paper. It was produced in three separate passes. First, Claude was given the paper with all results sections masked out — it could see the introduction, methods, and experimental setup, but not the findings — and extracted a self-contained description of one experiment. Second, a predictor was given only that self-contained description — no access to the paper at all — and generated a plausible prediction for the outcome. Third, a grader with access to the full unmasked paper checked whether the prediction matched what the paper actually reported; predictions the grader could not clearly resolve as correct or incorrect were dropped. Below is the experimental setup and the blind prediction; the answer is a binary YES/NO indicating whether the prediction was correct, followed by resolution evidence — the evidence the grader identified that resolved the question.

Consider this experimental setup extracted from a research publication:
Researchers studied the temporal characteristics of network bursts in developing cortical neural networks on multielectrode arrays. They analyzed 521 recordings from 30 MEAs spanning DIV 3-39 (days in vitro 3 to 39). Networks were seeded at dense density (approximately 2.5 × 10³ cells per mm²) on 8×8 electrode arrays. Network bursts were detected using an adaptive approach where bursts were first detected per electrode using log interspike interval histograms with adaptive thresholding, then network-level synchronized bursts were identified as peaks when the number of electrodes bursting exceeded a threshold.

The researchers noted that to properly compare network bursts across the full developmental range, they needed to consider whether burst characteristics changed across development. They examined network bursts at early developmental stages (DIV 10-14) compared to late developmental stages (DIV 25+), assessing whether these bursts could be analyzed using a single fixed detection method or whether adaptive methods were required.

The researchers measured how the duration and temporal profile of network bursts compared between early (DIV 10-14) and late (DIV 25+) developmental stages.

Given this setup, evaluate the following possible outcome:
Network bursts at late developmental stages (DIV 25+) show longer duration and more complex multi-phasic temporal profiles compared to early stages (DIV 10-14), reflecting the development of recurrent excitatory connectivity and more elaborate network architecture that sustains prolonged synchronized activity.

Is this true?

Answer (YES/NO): NO